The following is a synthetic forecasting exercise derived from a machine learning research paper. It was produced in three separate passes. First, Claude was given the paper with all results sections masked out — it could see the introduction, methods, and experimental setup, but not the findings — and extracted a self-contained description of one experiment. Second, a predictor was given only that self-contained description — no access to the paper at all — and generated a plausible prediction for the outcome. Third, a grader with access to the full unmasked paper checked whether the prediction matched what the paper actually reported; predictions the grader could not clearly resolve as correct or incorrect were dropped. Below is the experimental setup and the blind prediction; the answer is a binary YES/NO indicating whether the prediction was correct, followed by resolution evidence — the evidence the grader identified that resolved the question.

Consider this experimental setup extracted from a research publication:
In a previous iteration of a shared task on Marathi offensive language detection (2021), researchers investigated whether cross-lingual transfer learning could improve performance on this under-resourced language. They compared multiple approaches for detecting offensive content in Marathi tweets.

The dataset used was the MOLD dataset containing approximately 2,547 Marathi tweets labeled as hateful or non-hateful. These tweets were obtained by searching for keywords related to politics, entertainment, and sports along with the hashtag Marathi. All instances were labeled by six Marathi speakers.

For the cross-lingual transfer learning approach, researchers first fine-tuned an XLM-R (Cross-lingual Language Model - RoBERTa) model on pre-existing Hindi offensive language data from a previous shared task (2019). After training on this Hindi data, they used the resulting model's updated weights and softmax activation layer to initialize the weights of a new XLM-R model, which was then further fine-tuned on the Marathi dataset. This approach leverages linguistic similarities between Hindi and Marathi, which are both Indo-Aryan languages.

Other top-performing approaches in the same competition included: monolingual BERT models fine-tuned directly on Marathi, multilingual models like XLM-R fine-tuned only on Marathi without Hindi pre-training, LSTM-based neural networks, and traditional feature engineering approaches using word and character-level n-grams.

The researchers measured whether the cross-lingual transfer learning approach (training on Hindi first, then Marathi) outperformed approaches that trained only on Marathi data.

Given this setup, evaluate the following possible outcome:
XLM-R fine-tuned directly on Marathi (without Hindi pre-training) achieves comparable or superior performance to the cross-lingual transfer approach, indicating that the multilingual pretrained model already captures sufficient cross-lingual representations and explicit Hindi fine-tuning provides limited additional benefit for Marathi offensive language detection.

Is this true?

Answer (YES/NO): NO